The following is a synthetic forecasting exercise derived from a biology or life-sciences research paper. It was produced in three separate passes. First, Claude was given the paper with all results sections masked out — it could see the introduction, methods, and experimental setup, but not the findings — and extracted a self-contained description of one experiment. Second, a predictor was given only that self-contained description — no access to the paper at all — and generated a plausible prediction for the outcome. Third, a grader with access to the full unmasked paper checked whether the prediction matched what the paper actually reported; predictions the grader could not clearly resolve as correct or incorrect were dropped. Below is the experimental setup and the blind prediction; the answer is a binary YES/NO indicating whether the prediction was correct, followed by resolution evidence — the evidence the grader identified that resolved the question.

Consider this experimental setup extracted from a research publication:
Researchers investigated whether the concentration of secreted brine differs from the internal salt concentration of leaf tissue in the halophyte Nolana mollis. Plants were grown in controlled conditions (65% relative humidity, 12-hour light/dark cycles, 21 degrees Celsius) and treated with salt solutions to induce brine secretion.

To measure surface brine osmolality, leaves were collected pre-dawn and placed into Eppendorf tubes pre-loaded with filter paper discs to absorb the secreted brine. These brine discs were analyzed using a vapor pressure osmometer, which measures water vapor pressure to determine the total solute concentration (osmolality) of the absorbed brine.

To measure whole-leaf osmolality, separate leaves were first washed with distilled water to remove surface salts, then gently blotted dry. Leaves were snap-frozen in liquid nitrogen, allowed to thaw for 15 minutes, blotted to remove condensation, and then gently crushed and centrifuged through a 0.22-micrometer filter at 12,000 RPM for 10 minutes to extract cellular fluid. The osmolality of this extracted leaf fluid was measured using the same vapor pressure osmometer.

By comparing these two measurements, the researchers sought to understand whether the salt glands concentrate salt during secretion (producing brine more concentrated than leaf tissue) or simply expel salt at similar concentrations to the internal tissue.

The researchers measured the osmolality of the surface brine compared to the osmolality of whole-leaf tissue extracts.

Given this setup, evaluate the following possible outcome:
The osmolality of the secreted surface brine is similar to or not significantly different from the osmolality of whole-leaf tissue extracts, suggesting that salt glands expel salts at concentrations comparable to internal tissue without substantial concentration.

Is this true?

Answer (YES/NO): NO